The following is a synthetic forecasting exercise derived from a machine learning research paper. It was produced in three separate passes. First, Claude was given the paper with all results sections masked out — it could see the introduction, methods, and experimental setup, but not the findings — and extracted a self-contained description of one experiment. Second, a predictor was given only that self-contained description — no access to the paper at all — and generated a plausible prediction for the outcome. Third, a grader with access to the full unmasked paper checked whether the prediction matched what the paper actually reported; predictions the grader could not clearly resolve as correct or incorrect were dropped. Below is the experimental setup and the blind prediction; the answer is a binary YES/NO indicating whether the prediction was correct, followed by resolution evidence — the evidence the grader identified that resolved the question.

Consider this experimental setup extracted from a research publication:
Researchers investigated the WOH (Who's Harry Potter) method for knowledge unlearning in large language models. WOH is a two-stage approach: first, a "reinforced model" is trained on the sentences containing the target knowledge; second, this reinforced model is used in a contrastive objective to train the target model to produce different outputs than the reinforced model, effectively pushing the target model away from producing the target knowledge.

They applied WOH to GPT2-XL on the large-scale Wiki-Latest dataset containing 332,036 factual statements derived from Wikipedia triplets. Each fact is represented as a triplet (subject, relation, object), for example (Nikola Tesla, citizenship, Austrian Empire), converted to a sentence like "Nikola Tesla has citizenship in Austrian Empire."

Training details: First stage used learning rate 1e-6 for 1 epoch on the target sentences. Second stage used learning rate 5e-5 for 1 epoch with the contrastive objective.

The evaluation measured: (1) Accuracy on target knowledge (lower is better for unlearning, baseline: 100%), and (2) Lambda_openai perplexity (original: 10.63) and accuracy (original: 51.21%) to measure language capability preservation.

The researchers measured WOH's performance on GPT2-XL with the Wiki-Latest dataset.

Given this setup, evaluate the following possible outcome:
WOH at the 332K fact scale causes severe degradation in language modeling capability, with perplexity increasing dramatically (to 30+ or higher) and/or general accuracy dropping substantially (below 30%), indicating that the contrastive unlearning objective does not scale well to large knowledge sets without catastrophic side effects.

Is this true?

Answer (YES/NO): YES